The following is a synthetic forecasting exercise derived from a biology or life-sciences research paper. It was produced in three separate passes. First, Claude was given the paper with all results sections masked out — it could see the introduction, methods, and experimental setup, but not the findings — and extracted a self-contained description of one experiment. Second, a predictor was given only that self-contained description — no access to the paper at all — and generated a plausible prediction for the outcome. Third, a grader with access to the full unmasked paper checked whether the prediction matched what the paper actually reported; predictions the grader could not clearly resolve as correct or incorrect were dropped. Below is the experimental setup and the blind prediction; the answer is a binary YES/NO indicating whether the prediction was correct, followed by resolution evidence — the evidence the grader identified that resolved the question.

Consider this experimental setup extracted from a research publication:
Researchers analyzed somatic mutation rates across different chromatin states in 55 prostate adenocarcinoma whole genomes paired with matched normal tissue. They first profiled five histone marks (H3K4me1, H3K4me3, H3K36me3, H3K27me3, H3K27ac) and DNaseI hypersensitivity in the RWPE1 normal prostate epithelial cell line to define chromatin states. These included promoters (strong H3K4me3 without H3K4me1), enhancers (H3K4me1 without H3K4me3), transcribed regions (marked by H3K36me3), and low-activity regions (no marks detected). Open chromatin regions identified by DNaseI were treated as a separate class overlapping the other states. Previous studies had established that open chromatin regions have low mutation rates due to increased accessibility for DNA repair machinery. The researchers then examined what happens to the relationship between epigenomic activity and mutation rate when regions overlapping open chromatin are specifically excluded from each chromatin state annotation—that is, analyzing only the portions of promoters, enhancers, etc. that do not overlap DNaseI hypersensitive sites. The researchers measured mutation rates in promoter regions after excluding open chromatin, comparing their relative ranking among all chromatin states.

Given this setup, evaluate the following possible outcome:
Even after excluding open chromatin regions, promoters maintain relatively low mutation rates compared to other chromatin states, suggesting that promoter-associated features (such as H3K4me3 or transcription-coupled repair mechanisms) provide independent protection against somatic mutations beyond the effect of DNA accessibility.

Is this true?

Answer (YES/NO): NO